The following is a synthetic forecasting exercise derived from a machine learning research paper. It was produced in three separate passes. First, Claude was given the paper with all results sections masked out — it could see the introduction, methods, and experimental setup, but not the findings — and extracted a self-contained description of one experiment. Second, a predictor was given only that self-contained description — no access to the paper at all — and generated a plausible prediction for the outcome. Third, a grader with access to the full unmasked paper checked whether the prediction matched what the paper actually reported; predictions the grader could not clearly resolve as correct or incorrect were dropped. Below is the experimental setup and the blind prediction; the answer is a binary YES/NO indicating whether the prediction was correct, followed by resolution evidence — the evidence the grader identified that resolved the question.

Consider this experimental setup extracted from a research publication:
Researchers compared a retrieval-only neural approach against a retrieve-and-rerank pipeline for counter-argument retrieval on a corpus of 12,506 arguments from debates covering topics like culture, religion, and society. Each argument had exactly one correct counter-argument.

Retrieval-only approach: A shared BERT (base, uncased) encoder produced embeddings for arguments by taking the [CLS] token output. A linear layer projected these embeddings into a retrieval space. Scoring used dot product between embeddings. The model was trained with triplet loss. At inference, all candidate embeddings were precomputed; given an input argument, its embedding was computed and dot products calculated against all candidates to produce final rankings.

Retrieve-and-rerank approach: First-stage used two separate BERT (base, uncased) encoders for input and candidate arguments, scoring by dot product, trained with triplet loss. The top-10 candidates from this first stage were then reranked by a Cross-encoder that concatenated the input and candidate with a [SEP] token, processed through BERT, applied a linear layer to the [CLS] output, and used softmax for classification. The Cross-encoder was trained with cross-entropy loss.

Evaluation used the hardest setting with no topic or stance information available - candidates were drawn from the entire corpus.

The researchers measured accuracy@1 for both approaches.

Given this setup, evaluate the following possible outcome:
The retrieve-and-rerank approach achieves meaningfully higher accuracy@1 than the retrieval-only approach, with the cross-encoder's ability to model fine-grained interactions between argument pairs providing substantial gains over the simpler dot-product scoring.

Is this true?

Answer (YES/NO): NO